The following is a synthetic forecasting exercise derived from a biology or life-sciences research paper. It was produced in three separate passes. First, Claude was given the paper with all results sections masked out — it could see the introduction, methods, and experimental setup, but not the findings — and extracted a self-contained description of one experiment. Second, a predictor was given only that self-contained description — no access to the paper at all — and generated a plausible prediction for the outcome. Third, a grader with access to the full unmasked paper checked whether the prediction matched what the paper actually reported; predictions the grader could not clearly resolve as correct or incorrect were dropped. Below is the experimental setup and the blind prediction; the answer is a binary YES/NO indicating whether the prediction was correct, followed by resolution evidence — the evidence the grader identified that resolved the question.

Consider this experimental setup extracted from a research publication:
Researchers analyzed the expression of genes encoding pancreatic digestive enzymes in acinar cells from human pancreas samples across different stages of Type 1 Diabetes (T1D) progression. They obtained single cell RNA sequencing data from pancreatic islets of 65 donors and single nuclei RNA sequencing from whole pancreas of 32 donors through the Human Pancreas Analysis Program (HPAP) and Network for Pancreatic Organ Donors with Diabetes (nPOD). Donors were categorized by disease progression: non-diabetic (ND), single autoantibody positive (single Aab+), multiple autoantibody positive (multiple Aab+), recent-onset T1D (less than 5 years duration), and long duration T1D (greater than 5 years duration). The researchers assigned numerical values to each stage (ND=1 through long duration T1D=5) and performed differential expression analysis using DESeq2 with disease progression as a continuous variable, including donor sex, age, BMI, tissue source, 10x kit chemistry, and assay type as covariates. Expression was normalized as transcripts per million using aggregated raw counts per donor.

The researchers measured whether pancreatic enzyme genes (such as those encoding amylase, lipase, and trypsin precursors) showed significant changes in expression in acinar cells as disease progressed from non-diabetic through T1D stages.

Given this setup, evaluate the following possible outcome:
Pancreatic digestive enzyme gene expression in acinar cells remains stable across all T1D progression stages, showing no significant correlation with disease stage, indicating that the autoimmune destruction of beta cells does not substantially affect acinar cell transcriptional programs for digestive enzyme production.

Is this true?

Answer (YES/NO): NO